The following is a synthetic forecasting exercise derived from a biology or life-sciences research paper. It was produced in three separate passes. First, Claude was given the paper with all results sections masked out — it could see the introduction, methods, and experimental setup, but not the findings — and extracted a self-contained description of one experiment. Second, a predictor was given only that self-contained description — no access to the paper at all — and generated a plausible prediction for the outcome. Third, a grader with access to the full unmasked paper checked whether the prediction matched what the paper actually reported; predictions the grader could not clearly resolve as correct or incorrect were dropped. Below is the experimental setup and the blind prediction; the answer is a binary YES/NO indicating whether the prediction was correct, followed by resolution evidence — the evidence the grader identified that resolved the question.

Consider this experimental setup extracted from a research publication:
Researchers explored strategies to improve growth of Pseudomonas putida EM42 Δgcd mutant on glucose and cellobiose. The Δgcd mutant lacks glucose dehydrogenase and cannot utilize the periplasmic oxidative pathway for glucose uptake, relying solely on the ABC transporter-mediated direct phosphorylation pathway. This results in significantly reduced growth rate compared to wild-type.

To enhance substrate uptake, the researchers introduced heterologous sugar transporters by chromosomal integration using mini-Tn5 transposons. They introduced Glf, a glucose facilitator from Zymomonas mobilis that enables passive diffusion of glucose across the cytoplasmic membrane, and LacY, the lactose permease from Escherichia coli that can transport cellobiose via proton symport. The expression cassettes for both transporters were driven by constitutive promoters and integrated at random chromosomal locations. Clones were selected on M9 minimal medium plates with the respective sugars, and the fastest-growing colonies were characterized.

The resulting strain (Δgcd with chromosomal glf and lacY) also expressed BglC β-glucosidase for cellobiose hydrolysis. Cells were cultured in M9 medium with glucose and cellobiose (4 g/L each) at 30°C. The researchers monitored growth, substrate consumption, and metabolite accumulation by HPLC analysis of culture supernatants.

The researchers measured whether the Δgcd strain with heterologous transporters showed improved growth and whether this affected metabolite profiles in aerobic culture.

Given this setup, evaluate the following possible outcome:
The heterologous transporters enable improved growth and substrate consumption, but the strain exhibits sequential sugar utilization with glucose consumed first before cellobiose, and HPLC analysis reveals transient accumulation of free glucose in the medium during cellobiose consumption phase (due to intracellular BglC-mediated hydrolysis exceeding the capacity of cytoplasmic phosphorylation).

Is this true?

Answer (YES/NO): NO